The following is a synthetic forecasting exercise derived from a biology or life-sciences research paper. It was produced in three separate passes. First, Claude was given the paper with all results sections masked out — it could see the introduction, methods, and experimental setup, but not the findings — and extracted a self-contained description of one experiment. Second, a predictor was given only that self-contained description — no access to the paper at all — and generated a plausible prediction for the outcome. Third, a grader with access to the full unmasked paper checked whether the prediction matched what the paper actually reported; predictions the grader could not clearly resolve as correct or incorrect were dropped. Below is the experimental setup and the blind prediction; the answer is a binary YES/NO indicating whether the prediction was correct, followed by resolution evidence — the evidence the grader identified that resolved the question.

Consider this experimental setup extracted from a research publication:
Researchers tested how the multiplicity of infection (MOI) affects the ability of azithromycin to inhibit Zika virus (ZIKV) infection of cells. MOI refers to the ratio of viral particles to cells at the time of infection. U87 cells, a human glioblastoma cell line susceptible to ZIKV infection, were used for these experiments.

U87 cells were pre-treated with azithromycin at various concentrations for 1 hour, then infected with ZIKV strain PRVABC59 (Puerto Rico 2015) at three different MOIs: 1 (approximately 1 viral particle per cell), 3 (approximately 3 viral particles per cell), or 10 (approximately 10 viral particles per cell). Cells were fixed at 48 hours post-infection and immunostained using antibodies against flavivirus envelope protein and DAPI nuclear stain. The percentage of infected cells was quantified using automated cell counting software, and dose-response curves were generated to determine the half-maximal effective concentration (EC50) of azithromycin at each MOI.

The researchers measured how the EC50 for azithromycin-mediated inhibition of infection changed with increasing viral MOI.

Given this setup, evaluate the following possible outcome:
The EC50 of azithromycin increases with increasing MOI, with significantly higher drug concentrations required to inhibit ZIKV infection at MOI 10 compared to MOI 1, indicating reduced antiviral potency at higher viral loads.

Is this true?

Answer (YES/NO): YES